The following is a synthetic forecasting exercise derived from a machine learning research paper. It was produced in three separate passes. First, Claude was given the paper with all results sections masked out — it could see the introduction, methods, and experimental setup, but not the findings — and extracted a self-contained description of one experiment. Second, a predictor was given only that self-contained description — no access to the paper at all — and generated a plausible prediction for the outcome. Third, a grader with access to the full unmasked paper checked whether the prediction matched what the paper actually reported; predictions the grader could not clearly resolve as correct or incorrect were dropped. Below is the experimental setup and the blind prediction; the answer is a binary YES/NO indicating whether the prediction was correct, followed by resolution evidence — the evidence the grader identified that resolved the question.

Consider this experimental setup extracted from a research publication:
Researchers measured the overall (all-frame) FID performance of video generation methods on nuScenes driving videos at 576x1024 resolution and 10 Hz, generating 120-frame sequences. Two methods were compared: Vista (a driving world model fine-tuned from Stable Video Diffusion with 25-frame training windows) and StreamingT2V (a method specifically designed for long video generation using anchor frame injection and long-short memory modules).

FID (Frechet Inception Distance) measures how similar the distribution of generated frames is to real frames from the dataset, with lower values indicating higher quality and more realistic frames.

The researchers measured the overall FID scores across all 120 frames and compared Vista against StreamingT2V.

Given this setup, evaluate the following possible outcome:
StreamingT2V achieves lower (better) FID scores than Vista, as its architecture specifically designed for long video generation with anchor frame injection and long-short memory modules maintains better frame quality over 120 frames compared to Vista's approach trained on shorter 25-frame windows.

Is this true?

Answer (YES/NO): NO